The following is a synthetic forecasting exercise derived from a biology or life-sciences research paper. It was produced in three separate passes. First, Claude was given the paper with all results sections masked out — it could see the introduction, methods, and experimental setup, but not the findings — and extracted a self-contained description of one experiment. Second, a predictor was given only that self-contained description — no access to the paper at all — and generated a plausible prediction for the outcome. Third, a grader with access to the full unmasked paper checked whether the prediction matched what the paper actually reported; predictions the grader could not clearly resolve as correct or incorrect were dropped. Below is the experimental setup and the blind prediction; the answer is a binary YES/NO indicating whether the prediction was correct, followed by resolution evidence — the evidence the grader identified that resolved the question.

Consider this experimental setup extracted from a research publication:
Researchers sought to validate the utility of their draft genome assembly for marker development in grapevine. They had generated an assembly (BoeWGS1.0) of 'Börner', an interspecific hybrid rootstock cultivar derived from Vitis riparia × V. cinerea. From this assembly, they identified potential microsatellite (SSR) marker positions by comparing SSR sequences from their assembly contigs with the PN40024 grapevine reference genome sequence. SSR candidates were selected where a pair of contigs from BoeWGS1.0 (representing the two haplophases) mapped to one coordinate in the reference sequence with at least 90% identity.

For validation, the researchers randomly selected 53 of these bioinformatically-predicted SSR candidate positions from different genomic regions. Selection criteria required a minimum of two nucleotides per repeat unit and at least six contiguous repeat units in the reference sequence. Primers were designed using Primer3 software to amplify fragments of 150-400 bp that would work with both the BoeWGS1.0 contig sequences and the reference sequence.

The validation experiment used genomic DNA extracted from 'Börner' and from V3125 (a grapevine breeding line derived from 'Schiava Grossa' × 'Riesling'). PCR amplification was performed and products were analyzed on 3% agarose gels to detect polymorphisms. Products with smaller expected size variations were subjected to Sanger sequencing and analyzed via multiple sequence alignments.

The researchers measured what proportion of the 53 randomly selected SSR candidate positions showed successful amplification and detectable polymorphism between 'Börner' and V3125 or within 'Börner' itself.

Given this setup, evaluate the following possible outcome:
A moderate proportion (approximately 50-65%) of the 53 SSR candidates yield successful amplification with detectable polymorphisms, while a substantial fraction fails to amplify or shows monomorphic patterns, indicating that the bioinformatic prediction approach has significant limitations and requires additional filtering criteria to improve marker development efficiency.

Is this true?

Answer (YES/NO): NO